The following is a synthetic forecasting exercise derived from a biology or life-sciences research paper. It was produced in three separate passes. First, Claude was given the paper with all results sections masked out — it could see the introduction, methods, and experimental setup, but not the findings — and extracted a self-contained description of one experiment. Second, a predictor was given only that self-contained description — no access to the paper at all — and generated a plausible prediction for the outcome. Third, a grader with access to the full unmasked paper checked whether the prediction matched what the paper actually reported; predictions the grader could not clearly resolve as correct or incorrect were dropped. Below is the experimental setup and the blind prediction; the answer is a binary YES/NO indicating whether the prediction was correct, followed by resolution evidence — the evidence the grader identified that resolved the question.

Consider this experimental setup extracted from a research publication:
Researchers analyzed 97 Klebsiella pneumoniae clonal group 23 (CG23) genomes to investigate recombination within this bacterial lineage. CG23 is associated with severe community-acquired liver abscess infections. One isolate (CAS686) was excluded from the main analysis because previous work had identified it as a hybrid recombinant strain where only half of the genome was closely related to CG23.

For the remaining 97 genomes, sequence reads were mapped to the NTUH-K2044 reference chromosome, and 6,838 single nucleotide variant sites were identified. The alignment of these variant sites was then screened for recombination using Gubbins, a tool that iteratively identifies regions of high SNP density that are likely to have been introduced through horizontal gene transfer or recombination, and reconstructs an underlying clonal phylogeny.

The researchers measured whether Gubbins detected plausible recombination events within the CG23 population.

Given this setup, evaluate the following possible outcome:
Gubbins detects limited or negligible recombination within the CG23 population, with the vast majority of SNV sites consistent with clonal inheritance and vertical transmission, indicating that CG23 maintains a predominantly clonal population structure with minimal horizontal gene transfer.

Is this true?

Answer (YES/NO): YES